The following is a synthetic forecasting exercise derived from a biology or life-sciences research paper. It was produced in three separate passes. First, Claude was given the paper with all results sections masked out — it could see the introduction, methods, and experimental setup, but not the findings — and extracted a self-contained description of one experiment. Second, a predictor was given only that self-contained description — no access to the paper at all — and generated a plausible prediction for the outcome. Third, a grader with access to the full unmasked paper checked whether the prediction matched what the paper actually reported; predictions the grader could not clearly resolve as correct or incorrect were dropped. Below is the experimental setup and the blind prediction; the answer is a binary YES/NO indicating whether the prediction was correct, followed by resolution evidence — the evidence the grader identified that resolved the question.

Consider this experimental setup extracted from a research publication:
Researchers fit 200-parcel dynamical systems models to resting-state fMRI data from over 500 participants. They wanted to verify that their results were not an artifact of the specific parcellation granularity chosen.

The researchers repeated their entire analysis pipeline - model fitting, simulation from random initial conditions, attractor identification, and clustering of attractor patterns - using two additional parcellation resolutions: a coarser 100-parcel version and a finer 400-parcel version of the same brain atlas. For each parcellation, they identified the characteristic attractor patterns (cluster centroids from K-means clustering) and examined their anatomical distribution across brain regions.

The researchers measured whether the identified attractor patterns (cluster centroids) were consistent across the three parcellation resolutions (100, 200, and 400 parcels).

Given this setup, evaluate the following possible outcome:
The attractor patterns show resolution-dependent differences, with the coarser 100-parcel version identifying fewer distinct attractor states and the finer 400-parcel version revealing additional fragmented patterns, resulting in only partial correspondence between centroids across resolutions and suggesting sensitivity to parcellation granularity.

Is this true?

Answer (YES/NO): NO